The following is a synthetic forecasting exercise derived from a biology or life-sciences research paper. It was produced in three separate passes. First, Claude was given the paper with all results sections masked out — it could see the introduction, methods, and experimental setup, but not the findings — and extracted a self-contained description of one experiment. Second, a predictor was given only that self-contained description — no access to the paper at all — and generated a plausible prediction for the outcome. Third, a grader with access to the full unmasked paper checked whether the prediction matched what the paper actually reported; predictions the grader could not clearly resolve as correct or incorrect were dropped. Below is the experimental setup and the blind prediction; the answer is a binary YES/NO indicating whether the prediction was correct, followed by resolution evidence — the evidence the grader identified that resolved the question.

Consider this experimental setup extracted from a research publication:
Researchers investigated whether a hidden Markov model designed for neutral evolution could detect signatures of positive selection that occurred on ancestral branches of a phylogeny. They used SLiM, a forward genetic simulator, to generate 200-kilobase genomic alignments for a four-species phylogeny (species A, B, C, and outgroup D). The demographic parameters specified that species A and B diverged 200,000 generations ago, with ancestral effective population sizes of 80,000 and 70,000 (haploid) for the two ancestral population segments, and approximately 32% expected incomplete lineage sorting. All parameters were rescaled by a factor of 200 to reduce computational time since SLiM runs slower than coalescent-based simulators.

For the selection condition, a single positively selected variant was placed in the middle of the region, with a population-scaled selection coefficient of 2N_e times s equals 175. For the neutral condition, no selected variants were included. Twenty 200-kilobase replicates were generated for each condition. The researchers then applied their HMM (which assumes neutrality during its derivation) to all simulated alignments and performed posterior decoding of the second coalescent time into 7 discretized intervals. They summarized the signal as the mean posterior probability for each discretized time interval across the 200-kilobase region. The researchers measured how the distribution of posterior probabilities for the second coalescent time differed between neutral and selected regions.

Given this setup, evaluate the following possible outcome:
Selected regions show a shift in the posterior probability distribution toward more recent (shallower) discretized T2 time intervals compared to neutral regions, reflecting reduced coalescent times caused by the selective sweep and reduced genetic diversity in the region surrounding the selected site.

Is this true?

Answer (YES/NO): YES